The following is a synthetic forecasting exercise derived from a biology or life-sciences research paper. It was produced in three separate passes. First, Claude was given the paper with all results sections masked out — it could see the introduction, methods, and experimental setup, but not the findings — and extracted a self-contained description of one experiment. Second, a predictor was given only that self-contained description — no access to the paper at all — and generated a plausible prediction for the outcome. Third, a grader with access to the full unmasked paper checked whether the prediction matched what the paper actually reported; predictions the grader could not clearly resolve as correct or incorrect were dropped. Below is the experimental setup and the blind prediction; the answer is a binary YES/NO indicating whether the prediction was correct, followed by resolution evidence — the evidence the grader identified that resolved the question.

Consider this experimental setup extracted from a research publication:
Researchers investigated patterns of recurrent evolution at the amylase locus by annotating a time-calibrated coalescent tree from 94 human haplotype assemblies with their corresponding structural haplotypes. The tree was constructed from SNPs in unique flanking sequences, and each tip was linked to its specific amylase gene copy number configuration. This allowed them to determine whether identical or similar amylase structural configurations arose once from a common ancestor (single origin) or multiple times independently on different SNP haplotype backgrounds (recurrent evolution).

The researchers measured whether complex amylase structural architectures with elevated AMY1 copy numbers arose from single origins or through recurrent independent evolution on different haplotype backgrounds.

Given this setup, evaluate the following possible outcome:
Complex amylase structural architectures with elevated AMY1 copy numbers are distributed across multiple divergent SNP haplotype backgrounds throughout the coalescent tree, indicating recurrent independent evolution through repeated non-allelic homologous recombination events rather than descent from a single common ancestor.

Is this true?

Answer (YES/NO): YES